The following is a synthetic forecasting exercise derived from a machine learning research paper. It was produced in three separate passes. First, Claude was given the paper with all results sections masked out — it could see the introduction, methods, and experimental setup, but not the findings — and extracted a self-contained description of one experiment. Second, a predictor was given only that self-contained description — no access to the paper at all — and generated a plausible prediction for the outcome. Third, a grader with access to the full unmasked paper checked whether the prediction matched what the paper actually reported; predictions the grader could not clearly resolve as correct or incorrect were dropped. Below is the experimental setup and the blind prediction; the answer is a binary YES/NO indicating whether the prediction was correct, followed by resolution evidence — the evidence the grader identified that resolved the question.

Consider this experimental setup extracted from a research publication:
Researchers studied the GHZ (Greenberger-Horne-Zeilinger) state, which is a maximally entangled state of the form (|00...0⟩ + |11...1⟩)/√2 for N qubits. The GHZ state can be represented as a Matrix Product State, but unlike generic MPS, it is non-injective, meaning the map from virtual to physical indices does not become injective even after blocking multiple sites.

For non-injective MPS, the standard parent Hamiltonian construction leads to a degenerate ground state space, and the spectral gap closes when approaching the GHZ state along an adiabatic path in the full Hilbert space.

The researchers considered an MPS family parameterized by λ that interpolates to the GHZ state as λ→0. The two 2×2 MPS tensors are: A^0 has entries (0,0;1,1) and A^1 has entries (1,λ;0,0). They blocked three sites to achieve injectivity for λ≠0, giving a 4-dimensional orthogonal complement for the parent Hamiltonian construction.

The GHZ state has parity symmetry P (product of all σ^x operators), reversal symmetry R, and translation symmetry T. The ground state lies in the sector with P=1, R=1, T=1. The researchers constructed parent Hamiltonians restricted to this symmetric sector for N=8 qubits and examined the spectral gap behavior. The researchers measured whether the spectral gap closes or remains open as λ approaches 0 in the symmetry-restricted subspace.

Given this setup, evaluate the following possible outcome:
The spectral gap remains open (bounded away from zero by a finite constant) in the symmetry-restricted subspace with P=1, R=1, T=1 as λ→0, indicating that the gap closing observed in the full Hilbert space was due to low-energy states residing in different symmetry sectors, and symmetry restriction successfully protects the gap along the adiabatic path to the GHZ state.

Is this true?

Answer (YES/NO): YES